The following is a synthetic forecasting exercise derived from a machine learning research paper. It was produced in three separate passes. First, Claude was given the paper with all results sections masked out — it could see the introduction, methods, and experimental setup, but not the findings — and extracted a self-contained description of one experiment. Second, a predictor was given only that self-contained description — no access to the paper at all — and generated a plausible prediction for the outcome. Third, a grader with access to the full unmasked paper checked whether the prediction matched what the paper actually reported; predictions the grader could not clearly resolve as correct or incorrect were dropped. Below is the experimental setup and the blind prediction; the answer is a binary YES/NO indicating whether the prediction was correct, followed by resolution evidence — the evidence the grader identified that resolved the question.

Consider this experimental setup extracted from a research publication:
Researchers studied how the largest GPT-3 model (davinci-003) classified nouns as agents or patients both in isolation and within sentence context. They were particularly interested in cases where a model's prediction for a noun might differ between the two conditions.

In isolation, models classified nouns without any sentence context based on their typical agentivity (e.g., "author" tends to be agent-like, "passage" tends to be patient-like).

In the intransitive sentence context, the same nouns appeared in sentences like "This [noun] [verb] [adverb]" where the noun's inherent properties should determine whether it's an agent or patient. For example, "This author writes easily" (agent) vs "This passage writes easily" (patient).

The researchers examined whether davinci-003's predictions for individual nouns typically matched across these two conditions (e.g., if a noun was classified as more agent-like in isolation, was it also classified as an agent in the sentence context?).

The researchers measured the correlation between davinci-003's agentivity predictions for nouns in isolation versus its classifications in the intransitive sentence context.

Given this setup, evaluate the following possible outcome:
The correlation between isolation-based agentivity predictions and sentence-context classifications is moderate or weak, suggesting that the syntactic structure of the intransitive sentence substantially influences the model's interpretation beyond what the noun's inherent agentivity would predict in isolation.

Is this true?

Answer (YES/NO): NO